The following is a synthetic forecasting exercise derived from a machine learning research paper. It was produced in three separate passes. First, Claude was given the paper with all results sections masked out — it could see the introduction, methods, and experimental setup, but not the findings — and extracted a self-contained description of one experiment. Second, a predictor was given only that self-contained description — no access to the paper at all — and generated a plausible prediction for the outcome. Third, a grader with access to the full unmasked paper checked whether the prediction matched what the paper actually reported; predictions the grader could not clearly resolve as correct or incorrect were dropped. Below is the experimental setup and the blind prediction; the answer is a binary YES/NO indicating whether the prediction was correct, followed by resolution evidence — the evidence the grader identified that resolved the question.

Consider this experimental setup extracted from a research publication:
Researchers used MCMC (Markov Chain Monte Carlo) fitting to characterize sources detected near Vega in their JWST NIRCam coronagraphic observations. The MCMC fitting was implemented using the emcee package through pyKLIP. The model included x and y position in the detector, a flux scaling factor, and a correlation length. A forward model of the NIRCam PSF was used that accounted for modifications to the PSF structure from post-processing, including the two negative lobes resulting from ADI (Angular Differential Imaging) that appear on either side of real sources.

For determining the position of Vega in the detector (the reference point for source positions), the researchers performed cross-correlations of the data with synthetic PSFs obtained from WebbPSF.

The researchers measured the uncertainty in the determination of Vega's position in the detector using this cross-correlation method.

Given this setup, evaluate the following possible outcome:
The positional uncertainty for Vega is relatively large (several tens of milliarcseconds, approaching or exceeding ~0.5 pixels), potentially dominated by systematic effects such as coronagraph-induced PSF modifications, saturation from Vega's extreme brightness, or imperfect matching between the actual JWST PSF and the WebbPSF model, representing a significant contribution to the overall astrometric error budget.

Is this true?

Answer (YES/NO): NO